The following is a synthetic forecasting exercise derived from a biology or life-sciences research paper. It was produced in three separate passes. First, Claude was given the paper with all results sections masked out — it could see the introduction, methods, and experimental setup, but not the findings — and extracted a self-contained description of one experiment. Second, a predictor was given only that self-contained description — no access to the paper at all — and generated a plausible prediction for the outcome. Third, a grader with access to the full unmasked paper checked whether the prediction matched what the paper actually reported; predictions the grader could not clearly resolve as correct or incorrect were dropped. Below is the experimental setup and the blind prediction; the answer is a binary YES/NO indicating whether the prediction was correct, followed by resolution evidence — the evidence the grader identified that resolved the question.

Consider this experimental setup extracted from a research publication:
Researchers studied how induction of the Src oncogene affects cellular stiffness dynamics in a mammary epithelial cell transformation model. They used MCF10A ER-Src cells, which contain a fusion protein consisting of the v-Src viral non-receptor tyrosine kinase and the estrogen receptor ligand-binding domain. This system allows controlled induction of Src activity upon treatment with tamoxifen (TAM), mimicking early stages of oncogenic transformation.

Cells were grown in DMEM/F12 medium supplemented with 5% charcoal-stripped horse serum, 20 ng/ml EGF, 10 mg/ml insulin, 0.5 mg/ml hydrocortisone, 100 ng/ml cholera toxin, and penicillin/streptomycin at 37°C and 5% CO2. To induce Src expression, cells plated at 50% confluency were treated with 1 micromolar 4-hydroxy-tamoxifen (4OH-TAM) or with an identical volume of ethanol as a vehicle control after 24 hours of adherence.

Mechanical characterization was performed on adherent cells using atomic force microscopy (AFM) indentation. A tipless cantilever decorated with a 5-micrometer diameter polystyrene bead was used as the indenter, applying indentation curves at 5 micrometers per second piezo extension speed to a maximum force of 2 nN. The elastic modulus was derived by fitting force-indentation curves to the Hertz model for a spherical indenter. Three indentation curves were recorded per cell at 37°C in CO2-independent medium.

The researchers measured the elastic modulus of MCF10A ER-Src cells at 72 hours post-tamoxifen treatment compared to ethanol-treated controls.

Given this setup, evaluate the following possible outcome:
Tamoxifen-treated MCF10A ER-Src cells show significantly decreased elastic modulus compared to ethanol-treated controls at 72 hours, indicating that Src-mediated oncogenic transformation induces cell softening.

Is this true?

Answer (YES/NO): YES